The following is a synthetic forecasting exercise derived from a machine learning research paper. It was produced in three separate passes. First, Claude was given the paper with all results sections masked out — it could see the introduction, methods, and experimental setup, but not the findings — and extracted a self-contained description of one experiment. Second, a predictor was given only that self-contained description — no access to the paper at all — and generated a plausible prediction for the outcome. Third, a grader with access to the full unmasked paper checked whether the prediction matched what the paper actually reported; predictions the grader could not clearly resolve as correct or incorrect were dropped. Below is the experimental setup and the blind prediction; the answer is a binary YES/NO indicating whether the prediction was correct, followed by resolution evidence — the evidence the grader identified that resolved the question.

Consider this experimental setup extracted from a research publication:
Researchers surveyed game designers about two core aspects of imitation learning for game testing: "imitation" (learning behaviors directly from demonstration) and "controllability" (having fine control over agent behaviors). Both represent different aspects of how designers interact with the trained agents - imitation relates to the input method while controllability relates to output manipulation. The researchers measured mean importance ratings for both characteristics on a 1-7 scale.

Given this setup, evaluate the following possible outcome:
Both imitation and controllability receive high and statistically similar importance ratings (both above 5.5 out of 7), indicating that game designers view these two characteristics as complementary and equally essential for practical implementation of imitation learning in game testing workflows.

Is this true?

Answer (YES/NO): NO